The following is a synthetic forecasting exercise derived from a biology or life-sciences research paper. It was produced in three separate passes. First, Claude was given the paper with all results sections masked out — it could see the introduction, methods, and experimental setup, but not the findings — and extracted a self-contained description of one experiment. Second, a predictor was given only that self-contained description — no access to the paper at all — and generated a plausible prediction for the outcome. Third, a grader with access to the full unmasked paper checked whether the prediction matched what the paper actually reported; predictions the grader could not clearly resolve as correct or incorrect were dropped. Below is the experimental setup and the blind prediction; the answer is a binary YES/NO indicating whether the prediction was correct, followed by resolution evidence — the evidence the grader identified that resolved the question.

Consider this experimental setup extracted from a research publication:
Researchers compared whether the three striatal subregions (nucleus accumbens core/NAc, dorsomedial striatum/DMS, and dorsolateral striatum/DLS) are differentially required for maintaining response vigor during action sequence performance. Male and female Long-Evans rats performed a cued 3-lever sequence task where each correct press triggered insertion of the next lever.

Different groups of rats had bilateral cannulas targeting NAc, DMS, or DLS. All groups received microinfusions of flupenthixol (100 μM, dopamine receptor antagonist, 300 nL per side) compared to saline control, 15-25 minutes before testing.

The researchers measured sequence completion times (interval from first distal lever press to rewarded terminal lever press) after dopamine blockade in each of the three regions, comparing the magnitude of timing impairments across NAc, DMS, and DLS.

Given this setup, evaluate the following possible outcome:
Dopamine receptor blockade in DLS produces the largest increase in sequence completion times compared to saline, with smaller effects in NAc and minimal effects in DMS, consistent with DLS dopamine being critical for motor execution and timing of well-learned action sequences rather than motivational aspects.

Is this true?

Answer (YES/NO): NO